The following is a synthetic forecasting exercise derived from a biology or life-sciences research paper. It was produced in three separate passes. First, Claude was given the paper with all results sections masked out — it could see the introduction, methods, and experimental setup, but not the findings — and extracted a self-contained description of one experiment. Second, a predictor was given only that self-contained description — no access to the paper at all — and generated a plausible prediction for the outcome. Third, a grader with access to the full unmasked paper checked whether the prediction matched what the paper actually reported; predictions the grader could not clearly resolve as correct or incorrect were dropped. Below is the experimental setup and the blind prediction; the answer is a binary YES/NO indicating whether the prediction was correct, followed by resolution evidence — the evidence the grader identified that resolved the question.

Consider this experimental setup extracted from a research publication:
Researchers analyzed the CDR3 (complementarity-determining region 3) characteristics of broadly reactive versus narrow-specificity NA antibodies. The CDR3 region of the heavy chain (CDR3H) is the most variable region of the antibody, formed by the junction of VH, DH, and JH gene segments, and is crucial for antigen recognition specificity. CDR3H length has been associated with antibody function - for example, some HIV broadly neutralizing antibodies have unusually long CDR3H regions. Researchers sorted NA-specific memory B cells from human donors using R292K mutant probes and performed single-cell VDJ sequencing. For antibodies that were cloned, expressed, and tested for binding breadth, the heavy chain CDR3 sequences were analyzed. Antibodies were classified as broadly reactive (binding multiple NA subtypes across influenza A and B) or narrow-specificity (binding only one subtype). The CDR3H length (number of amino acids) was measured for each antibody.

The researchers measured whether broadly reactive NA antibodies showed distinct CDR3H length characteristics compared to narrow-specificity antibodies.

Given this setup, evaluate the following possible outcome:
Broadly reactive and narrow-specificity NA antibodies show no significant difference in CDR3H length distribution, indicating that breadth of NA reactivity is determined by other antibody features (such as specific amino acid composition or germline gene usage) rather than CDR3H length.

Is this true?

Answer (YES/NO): NO